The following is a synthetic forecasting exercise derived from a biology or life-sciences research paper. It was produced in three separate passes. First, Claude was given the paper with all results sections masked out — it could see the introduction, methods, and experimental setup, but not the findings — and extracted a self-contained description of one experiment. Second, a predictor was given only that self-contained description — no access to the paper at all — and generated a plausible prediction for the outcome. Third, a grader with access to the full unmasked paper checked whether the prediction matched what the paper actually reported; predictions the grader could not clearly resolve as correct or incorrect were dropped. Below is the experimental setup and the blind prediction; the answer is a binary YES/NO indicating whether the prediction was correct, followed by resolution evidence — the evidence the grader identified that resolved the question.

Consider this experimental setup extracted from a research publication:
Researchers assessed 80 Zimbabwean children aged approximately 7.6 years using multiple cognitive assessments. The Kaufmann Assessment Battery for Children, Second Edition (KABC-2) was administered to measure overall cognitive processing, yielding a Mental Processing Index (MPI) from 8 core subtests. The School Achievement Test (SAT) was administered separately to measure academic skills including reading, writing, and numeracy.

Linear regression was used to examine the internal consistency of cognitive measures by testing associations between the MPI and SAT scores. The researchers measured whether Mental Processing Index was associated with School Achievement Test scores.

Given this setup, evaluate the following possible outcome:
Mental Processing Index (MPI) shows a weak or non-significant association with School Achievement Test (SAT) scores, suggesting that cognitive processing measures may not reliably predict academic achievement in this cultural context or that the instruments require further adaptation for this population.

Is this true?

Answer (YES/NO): NO